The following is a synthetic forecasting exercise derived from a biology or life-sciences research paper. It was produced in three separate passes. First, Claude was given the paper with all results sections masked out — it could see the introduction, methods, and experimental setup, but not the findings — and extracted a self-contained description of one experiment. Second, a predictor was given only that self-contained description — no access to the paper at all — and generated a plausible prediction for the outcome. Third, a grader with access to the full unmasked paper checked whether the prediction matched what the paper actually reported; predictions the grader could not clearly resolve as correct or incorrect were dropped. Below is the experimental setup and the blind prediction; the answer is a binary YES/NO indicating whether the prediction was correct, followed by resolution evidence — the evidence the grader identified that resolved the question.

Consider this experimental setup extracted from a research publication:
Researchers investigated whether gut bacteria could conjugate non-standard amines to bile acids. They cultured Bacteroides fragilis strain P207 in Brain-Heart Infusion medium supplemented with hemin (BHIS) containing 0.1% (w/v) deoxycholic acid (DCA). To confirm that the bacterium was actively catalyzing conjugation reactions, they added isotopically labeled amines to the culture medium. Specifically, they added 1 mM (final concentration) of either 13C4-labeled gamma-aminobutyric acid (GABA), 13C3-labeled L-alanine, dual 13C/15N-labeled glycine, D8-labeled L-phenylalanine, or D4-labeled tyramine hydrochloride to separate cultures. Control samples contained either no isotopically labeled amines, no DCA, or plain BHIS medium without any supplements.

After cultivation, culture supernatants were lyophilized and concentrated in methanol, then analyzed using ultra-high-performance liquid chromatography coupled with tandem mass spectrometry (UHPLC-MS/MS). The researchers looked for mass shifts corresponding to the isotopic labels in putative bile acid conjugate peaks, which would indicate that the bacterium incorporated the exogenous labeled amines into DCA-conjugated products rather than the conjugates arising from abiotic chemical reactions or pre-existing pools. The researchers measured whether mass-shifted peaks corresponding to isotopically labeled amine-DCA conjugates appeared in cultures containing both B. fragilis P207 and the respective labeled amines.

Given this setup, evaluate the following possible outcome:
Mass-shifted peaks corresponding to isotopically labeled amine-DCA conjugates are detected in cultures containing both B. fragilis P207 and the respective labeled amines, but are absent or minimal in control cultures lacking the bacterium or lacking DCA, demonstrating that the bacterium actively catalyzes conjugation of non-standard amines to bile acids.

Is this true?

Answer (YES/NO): YES